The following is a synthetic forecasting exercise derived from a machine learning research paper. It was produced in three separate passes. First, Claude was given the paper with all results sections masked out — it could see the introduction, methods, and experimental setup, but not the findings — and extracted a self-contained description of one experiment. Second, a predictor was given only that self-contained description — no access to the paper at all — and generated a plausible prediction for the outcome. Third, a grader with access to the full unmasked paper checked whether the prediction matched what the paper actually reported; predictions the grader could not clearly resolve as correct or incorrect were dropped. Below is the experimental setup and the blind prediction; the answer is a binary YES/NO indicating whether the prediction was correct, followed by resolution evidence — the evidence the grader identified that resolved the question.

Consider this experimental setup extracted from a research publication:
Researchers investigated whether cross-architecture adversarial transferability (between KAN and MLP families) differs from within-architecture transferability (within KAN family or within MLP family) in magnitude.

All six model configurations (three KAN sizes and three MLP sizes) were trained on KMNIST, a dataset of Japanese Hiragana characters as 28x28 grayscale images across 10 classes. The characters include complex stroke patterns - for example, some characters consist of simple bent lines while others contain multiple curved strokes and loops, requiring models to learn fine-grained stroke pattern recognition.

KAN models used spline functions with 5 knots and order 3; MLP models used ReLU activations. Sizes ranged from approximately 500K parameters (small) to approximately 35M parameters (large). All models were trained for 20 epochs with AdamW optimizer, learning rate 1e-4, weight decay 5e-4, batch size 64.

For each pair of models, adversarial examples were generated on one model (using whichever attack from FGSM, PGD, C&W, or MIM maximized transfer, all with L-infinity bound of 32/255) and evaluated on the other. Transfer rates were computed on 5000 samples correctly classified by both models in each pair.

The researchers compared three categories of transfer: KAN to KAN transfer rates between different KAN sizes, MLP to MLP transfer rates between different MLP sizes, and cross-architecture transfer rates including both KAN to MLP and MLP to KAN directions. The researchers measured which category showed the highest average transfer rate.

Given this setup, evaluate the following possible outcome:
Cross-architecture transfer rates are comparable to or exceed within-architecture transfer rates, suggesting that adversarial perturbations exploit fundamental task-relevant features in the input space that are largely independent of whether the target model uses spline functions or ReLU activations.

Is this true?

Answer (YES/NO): NO